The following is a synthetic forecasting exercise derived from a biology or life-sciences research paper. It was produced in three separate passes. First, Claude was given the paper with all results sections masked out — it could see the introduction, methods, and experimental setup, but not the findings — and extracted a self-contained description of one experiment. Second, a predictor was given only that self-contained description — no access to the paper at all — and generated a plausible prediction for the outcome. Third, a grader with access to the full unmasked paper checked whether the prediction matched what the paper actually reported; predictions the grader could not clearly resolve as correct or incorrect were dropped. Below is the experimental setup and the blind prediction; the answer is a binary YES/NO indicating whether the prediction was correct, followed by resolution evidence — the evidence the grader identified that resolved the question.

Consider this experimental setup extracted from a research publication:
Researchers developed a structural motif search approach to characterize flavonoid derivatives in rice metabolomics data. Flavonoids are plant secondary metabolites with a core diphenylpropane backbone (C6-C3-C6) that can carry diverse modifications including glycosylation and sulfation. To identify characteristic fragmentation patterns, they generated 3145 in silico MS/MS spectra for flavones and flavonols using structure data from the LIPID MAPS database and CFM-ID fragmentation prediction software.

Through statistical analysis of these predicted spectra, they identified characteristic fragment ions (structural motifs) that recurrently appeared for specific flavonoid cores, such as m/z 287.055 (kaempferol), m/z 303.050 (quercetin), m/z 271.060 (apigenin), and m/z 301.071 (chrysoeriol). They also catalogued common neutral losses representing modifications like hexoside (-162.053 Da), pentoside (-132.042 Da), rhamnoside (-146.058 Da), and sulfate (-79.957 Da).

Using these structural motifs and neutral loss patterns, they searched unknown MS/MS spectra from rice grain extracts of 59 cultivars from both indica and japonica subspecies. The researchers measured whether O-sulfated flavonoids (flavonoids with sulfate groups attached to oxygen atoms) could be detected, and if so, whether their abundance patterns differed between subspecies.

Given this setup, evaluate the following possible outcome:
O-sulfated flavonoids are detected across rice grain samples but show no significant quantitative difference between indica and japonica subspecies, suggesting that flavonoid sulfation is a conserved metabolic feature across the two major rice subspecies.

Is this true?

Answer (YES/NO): NO